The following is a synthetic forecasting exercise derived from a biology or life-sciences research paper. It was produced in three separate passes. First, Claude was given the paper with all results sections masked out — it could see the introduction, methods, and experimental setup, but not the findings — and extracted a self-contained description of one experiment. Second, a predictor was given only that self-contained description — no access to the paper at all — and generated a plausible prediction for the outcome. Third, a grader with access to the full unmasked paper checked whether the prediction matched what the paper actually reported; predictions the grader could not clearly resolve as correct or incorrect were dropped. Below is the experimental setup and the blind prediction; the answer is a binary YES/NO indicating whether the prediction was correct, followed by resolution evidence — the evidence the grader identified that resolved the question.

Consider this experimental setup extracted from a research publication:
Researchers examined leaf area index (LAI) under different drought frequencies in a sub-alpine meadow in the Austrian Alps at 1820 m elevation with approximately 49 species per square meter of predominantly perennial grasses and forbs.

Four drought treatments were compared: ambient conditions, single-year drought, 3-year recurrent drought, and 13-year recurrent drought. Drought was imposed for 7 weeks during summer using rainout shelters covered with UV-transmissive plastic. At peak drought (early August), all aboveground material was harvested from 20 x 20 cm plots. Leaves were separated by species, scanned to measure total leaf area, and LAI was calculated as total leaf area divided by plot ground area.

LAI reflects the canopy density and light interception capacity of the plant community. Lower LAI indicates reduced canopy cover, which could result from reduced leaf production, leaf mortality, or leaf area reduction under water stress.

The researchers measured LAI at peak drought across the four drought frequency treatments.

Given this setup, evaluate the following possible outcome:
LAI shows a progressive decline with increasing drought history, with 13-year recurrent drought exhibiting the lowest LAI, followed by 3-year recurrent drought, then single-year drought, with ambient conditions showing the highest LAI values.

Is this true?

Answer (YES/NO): YES